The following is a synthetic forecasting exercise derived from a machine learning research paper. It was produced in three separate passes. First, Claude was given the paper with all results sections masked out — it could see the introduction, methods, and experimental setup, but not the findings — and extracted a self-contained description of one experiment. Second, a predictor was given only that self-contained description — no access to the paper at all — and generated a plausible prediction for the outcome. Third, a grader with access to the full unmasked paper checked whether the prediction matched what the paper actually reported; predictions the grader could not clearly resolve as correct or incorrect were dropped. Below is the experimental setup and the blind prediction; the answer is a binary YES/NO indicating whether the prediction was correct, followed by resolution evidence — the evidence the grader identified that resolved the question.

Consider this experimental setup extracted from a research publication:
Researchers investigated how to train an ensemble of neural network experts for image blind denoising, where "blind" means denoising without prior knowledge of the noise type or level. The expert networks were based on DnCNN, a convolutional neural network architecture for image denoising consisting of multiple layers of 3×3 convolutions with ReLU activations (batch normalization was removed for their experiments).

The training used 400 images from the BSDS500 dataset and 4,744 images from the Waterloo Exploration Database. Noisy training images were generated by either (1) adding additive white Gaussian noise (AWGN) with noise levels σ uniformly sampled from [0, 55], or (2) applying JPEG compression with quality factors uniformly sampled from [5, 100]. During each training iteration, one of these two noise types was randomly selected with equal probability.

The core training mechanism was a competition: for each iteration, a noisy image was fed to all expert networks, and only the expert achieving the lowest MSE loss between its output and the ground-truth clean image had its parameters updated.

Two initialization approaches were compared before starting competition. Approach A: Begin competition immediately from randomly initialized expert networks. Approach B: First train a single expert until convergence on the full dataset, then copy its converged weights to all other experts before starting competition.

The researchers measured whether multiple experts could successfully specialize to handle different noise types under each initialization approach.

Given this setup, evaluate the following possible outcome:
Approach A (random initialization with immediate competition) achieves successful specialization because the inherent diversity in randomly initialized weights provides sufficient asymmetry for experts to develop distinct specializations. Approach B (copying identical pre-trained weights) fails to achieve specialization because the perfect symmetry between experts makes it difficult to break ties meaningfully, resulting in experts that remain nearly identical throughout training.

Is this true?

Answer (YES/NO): NO